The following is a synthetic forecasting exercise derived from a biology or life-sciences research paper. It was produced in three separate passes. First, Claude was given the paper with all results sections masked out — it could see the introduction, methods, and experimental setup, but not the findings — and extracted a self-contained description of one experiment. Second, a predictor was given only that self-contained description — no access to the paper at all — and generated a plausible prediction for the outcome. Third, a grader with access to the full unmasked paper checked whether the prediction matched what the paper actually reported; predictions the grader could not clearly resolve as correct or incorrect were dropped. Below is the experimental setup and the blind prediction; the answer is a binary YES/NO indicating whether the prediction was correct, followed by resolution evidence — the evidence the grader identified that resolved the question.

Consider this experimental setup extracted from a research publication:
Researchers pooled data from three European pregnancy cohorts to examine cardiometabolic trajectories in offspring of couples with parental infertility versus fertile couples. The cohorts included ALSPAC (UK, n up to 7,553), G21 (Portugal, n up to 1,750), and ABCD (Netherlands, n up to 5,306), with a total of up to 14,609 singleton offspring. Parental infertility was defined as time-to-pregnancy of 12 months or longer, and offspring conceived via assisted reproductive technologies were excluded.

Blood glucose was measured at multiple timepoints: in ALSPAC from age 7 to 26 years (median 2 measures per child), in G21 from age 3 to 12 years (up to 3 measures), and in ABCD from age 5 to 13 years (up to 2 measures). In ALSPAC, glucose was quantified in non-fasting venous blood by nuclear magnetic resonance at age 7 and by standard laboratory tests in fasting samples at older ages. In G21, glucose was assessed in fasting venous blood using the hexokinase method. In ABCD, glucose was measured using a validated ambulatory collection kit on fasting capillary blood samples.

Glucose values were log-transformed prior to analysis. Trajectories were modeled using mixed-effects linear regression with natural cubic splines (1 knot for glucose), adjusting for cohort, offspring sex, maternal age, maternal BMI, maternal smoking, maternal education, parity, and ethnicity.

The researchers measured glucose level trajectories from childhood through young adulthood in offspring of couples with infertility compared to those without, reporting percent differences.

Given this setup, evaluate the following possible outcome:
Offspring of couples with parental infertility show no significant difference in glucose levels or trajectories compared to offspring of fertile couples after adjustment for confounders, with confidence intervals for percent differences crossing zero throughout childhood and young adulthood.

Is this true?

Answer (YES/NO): YES